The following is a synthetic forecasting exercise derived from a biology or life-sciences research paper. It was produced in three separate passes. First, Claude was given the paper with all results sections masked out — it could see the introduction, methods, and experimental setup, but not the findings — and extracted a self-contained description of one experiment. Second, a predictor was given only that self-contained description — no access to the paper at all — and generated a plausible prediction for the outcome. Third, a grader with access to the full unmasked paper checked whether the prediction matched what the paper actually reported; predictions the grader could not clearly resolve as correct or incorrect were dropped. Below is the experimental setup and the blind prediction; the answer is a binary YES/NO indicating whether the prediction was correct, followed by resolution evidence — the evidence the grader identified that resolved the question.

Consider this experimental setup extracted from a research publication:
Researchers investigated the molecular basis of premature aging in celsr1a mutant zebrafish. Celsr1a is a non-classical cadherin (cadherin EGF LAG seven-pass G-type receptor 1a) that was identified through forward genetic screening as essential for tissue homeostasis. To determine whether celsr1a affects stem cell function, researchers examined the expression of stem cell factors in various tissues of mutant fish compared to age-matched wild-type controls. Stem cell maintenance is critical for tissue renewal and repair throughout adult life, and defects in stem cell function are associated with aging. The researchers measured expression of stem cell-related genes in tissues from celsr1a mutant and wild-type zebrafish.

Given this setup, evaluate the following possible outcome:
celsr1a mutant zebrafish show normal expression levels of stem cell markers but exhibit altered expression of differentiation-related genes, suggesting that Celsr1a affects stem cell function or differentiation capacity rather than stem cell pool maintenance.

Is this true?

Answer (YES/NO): NO